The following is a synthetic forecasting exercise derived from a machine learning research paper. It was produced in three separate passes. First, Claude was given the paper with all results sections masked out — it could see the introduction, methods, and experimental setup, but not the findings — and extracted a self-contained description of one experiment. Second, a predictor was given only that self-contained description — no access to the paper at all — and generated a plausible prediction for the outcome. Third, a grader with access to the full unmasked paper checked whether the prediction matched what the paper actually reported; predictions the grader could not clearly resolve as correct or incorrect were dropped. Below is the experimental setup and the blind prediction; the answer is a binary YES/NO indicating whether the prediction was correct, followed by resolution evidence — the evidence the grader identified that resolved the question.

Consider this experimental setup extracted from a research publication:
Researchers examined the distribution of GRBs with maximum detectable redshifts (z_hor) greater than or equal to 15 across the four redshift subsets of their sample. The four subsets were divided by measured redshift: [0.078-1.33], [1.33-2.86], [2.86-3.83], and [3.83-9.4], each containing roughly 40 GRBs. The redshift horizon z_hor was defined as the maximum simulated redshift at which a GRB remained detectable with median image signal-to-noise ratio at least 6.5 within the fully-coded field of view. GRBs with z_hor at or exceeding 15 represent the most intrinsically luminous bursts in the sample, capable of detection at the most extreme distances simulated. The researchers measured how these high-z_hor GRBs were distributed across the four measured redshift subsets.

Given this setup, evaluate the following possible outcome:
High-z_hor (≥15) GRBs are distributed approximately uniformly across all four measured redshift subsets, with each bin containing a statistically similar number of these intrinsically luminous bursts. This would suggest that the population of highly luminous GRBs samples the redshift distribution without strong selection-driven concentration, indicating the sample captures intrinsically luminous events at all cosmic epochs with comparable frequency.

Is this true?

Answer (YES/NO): NO